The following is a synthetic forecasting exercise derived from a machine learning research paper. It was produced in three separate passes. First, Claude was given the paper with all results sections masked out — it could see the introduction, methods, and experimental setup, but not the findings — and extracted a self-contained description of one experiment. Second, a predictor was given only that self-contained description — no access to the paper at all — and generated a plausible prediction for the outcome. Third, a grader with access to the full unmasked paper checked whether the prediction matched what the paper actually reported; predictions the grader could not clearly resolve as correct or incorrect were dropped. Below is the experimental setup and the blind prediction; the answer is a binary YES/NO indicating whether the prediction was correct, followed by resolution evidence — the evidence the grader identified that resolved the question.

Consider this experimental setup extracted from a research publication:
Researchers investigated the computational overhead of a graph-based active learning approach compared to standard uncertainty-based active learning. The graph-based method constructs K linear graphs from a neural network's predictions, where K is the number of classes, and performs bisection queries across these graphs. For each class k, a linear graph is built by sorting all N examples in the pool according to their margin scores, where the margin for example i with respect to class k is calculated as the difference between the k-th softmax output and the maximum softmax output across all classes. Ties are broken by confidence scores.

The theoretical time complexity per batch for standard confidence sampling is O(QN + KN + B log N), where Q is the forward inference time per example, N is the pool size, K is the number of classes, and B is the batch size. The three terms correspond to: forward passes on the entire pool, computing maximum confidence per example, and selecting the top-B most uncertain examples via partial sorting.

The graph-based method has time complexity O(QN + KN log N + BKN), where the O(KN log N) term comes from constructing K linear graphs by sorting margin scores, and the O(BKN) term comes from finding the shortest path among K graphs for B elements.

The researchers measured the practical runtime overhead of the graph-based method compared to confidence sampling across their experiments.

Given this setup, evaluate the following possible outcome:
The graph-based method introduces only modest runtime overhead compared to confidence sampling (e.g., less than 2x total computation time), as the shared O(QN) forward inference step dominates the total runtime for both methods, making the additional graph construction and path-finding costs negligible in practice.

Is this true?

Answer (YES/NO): YES